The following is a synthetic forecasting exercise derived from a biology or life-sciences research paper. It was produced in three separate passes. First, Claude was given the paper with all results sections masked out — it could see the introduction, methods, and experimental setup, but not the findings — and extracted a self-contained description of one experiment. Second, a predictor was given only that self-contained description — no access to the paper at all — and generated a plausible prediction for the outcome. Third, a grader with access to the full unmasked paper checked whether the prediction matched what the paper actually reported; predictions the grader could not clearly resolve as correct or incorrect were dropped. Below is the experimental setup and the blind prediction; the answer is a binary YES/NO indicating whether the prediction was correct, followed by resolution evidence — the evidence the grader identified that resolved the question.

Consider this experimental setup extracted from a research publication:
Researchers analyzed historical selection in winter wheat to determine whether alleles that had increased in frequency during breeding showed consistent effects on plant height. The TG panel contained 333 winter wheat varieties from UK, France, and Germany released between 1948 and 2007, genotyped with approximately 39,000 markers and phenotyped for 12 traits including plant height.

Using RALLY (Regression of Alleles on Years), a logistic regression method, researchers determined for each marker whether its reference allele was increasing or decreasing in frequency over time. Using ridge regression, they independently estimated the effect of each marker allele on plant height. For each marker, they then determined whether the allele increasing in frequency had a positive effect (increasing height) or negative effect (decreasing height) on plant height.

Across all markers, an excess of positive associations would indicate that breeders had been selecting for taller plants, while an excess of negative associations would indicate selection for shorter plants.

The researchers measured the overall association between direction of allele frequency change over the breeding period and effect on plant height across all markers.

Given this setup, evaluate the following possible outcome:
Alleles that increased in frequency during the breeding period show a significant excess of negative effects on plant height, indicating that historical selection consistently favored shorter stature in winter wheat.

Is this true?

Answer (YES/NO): YES